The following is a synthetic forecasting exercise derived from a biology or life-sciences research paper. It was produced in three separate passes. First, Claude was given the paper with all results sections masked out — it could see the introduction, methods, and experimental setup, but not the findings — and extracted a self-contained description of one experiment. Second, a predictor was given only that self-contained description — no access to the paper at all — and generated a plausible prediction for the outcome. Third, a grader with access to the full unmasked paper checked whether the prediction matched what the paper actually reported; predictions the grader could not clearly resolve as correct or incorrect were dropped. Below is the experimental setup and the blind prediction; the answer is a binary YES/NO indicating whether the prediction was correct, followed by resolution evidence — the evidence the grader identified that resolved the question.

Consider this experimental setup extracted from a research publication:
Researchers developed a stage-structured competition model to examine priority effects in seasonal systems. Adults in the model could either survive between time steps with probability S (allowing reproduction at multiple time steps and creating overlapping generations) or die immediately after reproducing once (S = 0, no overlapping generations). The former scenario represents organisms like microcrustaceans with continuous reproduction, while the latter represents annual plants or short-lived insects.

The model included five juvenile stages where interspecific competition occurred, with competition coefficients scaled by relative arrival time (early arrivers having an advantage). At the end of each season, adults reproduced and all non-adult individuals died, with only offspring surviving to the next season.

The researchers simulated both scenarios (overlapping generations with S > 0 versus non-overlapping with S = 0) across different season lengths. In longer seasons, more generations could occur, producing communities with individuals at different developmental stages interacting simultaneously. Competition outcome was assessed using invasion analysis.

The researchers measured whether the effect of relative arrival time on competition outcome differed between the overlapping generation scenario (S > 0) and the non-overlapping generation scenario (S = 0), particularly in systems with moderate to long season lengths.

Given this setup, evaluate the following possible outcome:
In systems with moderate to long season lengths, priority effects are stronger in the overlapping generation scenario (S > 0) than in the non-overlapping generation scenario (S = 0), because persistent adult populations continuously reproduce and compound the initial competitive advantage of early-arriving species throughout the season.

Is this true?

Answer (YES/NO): NO